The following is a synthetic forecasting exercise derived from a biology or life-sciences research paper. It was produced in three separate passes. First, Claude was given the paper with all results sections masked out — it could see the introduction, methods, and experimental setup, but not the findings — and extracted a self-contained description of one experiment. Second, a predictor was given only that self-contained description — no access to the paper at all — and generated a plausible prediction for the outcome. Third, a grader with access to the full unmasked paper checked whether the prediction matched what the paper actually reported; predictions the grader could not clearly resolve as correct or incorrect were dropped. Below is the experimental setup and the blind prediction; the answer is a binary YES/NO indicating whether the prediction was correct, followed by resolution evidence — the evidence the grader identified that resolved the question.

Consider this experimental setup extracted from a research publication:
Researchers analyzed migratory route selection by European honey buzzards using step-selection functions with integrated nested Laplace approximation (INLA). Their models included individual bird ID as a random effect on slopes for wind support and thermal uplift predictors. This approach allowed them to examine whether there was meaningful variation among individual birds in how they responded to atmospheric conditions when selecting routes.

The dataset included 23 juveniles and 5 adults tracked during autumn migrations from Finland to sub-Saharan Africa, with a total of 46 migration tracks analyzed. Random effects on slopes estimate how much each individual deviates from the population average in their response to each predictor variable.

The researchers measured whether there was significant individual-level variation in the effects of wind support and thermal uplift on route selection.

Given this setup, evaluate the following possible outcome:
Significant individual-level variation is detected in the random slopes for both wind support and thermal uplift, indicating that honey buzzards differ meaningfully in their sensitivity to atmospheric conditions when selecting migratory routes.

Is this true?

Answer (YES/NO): NO